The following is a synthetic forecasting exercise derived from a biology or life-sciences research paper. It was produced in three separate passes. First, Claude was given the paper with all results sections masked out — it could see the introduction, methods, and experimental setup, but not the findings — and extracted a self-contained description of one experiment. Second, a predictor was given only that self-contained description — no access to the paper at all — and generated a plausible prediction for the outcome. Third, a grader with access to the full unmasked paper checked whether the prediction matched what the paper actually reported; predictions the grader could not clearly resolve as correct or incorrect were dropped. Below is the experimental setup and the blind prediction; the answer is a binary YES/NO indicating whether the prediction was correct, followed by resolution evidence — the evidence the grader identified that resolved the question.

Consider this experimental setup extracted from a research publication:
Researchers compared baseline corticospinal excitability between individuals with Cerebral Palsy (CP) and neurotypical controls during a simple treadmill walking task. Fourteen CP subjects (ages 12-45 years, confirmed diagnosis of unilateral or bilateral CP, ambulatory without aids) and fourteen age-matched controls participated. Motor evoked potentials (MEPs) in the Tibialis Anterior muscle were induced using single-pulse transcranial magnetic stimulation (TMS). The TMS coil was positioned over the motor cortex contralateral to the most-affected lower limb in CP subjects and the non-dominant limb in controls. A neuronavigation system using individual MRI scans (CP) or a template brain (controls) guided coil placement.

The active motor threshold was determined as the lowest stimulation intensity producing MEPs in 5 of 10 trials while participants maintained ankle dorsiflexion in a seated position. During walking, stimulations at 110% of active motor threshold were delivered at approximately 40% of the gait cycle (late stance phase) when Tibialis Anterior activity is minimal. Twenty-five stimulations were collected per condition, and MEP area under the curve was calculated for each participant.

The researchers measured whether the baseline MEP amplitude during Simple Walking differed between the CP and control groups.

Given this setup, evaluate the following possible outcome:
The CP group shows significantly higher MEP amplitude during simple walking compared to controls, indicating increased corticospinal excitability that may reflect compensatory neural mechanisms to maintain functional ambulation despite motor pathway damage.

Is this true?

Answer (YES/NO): NO